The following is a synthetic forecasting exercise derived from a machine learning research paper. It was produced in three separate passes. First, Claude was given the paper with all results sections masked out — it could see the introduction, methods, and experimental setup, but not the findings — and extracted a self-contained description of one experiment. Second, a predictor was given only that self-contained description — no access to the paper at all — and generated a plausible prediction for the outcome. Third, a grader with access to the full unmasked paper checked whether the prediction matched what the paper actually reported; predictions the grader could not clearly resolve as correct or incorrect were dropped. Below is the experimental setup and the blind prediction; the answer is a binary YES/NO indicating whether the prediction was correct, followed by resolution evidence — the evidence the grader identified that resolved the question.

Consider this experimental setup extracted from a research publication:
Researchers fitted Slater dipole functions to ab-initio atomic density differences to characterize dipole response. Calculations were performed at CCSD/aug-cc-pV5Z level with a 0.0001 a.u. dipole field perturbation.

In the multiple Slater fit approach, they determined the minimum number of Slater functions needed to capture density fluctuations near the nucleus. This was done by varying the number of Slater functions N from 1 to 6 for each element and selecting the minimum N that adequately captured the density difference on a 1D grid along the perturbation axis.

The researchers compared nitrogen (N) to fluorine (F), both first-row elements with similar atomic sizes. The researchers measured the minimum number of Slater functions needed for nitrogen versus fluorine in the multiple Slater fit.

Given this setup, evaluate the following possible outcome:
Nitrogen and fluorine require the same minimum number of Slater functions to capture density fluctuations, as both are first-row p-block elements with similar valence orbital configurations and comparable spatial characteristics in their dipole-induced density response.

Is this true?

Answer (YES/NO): NO